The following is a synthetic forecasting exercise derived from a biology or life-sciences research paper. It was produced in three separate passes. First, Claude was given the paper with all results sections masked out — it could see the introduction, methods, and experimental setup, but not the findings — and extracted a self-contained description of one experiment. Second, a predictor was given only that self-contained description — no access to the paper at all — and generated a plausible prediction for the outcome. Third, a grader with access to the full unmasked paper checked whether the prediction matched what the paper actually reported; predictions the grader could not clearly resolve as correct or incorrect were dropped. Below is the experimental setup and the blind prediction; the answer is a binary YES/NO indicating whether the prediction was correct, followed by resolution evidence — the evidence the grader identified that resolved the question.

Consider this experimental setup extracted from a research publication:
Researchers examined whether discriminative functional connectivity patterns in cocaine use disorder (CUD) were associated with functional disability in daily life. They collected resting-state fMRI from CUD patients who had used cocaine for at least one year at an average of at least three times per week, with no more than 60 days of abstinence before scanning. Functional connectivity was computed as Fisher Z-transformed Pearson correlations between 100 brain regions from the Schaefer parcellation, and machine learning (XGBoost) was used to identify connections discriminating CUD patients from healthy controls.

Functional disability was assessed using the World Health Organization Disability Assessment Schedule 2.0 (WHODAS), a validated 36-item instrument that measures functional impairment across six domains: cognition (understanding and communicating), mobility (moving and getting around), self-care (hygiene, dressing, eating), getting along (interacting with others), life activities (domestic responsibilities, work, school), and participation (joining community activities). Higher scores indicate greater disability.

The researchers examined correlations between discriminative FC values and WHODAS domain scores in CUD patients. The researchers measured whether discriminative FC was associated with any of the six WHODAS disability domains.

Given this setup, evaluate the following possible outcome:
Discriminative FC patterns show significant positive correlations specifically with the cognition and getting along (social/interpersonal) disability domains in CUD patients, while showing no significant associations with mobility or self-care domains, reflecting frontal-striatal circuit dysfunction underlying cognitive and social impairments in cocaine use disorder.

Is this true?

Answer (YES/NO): NO